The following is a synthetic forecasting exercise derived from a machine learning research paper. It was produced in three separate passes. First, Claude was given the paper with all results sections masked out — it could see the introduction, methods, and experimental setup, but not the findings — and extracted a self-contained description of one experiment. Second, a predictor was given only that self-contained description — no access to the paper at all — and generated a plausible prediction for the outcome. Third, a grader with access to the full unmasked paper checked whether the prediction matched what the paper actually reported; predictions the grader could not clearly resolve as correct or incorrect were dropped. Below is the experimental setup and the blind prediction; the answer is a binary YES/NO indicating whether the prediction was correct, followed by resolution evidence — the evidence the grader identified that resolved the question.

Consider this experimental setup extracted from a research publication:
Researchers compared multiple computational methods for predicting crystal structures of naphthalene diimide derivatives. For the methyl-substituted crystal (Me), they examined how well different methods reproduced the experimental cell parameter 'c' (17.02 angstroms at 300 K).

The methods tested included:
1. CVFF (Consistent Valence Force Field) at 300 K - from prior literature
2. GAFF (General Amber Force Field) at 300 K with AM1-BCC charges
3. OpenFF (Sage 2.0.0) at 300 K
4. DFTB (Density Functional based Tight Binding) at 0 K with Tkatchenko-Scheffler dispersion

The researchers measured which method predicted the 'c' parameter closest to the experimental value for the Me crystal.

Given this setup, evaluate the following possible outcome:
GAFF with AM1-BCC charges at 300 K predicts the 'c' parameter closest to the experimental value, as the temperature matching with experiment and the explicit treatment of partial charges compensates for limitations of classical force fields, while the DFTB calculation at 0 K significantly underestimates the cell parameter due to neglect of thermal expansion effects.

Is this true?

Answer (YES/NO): NO